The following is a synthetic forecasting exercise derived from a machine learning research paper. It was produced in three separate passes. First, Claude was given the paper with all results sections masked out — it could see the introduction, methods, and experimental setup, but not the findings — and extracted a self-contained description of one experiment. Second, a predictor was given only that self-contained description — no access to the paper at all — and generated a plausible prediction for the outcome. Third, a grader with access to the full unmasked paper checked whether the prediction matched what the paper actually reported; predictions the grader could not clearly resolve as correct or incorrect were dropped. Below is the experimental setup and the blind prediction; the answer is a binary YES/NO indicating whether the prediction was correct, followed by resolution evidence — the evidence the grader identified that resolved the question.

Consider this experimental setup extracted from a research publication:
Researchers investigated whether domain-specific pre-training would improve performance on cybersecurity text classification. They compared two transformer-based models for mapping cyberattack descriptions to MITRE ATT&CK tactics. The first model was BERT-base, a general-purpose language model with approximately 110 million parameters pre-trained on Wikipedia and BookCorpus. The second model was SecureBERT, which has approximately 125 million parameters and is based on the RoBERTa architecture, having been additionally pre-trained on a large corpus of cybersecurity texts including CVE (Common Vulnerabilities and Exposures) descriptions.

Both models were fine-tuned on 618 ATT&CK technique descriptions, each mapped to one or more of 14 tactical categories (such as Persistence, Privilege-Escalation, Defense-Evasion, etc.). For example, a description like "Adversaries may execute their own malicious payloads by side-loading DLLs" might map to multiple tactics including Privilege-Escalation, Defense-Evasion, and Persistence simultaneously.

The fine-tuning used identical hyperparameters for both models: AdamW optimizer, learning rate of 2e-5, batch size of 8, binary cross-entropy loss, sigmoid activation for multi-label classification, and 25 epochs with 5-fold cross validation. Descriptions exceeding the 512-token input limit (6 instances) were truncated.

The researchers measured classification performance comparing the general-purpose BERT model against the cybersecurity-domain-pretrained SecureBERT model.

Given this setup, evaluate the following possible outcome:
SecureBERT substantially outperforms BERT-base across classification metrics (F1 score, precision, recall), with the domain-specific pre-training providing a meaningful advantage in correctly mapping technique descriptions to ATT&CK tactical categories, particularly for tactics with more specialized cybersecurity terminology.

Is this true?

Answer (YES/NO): NO